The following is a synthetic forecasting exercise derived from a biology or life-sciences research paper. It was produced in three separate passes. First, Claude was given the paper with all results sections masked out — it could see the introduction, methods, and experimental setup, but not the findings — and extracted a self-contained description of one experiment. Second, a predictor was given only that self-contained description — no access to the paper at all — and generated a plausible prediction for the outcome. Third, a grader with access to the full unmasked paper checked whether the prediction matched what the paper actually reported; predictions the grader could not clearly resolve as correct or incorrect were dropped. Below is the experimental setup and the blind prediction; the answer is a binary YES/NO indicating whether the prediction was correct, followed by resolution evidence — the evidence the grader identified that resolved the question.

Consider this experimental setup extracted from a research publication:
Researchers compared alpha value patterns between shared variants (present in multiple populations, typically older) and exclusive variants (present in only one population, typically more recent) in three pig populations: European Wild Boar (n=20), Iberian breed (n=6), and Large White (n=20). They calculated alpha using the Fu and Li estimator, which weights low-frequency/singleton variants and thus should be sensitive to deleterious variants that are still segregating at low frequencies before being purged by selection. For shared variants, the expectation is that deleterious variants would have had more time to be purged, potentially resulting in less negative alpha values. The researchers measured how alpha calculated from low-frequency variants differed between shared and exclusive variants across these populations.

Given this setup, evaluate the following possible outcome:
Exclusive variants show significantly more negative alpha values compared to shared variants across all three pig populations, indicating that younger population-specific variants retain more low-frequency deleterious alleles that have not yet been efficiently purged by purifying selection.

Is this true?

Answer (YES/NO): YES